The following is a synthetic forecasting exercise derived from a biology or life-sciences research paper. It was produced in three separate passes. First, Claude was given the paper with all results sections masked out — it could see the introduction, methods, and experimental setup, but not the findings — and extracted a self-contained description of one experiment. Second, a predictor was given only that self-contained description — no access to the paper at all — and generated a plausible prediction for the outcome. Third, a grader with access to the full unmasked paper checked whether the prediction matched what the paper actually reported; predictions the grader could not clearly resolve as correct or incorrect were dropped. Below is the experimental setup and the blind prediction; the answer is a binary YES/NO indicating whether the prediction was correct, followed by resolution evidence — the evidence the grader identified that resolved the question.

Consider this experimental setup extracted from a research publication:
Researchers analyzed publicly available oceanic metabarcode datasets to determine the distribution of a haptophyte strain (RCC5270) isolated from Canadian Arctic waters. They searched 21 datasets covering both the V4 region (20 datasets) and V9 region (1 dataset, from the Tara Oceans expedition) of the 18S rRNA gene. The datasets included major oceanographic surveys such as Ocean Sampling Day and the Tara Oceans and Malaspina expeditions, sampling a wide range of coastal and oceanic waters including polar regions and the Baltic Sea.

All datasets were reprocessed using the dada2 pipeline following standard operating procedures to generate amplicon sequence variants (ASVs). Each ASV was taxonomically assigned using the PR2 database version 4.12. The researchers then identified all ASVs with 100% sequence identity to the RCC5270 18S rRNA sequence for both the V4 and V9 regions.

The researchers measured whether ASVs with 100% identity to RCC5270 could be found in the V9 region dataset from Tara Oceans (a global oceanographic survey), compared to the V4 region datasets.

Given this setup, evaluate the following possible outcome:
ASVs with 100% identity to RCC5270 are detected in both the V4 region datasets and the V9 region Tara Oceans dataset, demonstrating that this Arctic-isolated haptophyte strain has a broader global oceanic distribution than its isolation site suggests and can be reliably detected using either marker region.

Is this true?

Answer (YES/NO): NO